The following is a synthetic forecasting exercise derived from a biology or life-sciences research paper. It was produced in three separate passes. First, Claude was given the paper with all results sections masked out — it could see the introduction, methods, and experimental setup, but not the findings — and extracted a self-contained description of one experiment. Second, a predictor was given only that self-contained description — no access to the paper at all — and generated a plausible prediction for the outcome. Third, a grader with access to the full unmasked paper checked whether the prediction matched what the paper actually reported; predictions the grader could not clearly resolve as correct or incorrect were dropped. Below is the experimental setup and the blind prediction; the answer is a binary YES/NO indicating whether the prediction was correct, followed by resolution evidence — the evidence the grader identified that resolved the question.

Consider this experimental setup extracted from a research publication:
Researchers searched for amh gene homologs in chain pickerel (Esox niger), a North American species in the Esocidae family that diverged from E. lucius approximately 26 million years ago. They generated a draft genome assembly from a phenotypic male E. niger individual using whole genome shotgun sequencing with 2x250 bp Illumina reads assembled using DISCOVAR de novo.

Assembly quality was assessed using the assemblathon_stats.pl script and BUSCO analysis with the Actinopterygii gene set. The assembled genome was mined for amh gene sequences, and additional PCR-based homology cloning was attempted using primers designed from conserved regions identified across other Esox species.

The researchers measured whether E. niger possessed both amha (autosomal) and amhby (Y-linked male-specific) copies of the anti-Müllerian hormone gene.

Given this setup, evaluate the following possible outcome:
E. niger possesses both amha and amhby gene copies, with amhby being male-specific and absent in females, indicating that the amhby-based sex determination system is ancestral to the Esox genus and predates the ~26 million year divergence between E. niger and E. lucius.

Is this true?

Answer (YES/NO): YES